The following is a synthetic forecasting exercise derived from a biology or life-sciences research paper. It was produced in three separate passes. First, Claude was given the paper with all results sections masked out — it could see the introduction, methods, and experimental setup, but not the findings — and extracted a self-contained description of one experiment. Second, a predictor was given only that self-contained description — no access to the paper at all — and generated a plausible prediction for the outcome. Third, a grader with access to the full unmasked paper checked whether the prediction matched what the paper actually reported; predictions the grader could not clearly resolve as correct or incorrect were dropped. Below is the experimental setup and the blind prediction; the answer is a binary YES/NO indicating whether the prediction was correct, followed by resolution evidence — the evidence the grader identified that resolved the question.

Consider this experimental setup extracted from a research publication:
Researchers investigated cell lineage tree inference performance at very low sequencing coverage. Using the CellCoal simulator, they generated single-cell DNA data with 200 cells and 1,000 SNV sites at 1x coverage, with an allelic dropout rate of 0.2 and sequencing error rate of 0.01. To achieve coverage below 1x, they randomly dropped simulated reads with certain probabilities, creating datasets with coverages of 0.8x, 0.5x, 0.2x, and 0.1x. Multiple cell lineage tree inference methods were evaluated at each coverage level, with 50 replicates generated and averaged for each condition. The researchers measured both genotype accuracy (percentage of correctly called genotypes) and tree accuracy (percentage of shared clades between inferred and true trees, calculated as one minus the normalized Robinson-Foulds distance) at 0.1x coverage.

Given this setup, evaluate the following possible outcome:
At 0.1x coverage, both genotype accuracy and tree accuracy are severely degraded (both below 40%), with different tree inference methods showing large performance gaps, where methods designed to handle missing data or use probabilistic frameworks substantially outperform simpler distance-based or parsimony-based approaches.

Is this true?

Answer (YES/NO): NO